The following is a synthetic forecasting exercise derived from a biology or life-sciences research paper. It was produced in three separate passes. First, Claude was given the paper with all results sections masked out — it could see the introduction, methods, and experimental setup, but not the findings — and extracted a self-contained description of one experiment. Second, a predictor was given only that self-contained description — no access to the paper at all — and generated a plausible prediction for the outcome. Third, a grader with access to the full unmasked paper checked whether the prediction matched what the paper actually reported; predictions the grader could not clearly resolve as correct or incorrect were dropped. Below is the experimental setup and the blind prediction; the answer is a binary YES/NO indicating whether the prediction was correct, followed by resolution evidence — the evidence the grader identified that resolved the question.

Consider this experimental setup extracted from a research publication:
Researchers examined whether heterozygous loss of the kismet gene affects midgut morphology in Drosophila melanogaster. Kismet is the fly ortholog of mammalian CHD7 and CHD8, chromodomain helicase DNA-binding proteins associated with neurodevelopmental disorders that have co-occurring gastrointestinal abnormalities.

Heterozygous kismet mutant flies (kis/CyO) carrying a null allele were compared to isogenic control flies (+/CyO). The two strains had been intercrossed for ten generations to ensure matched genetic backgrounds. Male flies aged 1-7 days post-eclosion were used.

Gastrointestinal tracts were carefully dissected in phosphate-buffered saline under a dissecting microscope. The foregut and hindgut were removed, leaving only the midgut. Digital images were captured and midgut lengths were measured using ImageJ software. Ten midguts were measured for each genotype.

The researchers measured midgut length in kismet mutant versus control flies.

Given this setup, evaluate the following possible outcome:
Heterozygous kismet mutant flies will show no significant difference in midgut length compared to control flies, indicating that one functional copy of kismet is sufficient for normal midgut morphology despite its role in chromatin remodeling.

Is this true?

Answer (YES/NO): YES